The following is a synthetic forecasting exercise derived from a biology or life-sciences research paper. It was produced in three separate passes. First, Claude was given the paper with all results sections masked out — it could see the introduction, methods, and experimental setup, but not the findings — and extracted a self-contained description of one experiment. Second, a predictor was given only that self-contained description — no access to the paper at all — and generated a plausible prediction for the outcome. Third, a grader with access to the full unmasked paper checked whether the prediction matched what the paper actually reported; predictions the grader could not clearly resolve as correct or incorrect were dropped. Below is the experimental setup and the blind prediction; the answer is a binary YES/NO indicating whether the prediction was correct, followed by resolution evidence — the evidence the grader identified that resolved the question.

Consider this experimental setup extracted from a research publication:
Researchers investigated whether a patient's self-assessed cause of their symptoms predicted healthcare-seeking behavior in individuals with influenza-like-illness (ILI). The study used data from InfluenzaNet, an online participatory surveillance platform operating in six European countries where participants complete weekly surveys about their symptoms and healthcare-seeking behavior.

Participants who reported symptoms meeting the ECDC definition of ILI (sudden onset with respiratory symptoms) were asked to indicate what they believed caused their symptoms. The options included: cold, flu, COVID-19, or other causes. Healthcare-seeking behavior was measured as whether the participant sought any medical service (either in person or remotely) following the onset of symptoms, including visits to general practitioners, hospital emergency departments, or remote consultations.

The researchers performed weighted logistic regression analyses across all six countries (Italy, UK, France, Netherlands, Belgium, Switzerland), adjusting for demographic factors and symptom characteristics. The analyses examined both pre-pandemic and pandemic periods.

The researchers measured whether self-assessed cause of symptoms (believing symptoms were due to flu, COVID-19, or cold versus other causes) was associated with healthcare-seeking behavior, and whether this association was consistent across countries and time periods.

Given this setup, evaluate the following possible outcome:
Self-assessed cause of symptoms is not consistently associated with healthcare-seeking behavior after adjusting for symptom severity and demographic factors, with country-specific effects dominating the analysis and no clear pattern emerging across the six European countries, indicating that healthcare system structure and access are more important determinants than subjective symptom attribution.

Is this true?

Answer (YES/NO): NO